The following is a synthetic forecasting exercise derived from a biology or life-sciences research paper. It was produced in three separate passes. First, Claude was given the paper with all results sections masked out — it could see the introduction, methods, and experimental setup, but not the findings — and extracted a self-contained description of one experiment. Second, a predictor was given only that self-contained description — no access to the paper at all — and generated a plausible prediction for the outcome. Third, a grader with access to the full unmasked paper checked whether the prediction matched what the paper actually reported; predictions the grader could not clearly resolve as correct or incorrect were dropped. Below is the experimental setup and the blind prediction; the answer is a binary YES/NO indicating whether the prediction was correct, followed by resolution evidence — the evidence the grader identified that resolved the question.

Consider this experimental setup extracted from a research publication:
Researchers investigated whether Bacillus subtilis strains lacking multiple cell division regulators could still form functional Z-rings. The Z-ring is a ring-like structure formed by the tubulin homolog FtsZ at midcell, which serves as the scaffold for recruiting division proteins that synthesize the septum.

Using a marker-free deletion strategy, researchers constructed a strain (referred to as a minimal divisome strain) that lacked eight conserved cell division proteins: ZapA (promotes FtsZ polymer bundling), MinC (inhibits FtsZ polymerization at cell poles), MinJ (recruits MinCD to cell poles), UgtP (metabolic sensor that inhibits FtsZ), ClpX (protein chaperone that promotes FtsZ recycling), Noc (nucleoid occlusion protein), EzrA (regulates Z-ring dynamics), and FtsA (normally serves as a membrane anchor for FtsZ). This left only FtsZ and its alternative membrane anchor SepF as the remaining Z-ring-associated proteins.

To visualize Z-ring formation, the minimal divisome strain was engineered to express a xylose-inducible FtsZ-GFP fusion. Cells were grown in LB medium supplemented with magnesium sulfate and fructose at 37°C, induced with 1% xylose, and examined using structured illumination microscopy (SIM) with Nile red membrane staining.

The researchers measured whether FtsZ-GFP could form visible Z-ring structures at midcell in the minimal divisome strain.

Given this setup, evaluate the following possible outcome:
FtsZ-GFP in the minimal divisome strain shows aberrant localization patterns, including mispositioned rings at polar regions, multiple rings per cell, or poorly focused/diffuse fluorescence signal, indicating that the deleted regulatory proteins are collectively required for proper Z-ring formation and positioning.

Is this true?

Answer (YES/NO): NO